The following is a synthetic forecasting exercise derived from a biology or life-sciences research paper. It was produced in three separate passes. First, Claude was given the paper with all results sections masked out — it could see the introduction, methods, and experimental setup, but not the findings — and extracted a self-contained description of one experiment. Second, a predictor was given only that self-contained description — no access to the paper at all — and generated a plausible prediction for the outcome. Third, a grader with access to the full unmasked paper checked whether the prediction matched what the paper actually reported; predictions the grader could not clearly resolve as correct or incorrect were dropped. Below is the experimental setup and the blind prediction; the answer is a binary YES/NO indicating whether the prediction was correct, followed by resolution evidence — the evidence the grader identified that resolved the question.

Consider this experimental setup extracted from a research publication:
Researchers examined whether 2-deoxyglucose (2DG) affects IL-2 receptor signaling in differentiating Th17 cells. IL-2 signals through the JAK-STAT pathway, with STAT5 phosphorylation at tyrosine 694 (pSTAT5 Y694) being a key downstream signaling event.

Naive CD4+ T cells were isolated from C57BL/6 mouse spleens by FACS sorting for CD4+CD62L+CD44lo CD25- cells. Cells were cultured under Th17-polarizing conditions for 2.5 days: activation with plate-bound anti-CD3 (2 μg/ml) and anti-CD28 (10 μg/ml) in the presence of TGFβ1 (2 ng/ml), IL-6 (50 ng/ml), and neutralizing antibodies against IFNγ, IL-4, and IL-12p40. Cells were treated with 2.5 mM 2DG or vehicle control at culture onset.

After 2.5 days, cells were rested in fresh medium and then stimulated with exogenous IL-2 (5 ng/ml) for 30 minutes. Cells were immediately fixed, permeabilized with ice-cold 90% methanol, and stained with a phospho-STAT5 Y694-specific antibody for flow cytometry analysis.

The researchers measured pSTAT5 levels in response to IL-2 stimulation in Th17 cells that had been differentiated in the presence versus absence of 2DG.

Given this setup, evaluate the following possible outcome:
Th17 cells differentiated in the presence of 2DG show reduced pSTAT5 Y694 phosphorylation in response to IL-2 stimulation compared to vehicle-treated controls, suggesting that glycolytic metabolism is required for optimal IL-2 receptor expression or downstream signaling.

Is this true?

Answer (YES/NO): NO